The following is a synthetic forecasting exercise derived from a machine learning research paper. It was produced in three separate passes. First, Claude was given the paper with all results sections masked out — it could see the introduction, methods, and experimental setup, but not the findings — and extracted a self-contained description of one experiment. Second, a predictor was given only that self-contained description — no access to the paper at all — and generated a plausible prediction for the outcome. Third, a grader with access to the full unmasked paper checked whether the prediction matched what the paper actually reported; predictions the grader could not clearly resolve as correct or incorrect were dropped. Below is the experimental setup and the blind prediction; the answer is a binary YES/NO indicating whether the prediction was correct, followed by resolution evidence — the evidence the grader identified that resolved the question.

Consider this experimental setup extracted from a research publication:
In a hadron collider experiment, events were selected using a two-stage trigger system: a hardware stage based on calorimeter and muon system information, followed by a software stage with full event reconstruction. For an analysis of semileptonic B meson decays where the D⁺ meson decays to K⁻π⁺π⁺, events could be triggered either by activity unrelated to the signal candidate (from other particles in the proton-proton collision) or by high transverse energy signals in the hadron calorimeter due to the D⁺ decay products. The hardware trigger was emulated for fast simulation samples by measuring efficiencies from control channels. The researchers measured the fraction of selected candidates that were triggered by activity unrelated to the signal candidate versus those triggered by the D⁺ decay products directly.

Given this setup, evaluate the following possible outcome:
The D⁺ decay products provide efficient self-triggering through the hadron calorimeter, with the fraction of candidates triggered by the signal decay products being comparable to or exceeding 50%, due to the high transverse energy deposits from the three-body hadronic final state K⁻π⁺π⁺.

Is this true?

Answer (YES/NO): NO